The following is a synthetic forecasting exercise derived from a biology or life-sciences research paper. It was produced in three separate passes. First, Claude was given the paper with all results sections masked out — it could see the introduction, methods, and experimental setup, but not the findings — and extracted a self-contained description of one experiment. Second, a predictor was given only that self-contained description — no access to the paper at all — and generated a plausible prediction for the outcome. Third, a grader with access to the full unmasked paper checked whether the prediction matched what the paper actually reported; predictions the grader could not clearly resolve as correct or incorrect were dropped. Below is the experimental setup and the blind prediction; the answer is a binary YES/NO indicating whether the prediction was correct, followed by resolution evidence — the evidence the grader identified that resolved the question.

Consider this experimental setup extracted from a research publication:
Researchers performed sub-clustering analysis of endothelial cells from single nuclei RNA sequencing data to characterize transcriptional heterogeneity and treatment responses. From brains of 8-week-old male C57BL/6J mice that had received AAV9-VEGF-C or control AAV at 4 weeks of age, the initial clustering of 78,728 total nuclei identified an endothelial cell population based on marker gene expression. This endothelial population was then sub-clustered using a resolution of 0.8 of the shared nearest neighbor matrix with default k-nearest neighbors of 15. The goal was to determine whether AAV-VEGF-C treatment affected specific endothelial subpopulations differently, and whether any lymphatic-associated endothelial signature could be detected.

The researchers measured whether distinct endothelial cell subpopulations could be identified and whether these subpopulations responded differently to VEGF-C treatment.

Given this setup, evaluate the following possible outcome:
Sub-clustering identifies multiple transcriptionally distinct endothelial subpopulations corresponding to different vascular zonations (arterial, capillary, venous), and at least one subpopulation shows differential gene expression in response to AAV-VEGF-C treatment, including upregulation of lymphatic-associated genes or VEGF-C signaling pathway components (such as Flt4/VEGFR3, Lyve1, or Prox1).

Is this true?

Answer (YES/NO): NO